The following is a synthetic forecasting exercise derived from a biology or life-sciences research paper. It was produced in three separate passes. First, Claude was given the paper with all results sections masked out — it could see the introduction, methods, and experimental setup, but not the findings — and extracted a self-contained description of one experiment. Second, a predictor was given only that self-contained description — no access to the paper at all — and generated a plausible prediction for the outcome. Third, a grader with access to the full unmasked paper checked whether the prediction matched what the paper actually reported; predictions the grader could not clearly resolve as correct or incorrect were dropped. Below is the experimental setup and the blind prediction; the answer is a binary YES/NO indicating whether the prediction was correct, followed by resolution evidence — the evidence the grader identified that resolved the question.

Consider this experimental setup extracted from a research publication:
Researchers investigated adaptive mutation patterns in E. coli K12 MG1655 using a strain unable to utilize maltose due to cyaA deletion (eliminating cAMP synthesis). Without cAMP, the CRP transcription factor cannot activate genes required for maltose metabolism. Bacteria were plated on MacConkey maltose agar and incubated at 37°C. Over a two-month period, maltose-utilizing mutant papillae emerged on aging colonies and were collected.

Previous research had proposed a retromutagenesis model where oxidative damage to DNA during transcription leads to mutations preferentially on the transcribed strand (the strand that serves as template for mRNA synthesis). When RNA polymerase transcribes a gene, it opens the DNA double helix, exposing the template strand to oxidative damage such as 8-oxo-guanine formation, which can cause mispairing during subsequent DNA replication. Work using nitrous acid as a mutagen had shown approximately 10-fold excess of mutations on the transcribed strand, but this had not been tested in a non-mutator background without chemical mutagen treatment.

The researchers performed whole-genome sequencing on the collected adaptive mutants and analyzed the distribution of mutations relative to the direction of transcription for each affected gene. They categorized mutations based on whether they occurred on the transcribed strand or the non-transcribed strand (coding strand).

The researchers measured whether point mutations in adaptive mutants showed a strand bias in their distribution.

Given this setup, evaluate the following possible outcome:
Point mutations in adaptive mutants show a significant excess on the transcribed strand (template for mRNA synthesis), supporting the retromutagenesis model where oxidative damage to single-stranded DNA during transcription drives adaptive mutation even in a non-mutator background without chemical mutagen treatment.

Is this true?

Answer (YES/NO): YES